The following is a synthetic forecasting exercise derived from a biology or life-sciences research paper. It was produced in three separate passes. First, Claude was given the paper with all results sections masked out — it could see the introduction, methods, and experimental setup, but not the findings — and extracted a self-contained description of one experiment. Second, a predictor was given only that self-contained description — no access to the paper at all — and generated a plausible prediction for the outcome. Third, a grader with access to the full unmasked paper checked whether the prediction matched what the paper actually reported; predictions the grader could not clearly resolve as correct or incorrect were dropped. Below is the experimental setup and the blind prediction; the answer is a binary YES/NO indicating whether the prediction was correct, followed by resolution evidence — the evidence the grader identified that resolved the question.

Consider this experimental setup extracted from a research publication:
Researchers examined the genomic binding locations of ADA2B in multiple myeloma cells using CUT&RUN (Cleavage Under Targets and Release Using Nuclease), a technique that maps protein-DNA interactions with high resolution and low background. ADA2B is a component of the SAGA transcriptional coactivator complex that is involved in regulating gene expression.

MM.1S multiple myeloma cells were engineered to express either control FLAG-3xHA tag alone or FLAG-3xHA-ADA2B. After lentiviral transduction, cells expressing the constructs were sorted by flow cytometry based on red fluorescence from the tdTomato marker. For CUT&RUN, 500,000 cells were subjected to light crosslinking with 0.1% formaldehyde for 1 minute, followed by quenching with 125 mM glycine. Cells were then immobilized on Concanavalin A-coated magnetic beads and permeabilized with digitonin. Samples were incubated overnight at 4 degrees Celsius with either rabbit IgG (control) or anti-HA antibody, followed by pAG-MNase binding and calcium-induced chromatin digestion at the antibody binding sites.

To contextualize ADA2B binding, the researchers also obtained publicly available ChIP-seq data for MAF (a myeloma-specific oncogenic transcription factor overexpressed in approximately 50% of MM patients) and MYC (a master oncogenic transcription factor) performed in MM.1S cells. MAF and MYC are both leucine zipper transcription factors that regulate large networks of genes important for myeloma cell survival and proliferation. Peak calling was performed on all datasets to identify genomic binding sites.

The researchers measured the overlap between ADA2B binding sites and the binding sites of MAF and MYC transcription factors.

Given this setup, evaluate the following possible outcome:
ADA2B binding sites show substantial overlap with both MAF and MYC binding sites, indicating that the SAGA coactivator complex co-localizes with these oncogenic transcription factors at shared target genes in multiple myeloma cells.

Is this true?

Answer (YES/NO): YES